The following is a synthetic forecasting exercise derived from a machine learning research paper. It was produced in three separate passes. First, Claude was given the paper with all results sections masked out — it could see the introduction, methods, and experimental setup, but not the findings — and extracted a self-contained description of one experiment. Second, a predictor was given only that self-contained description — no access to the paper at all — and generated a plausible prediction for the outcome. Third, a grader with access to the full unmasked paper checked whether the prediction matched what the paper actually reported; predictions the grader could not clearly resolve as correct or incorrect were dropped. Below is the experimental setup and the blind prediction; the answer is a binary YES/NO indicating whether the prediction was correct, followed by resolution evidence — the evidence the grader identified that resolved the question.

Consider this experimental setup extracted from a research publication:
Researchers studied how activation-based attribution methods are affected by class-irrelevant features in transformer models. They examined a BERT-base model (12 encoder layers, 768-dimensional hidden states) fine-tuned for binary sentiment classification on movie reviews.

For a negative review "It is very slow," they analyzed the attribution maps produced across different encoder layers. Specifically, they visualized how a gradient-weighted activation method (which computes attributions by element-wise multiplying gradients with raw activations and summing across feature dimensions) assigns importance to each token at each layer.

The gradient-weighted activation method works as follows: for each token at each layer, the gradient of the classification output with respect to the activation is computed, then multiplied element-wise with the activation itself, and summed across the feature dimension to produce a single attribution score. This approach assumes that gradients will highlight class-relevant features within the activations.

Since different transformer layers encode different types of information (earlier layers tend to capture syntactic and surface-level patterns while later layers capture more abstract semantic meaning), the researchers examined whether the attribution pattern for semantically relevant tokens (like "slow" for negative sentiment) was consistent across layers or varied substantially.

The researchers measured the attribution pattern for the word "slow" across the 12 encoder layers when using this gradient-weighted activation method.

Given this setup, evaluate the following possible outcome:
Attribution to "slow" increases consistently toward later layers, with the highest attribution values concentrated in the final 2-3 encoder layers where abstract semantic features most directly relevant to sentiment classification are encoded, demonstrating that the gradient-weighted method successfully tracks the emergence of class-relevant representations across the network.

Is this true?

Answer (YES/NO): NO